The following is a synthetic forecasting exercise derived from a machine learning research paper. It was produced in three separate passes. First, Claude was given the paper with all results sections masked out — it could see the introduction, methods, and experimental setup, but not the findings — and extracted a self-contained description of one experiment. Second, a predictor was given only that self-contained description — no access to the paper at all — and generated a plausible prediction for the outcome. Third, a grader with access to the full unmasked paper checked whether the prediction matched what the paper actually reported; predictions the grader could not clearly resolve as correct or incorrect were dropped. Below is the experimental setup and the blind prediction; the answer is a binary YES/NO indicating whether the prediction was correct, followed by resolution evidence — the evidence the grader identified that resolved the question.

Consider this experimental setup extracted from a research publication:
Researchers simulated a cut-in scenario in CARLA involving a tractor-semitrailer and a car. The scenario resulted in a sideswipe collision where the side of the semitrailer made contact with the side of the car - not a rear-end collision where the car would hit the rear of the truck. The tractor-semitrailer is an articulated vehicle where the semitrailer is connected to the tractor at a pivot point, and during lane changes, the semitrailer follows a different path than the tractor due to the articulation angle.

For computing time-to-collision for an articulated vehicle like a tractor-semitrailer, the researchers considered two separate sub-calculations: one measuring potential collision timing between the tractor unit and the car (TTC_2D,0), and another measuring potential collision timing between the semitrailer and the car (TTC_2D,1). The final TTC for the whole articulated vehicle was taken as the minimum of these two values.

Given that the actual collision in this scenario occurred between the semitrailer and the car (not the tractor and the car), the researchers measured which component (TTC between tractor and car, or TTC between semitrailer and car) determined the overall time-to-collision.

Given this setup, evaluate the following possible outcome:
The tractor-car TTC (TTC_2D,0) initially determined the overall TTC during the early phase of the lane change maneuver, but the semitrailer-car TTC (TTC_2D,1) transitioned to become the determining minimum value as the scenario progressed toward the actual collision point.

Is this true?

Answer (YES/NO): NO